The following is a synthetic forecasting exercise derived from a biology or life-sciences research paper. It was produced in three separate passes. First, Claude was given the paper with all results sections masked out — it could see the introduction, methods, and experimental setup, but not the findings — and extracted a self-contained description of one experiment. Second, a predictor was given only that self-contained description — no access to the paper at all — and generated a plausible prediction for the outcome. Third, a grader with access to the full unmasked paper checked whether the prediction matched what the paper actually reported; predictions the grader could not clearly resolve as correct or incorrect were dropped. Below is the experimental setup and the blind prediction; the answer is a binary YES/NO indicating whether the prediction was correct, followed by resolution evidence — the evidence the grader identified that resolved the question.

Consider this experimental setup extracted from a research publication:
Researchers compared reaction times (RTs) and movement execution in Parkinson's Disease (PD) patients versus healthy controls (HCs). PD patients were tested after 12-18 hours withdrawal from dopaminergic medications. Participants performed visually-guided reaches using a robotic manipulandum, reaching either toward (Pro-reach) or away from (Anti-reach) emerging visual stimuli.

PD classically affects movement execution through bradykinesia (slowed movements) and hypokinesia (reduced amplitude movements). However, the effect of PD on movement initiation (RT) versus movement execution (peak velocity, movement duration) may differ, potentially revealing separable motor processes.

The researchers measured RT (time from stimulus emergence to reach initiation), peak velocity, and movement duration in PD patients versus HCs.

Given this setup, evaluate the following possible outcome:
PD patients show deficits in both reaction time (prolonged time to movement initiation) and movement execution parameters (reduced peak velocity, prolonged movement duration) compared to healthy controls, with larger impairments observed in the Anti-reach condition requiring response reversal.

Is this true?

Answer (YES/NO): NO